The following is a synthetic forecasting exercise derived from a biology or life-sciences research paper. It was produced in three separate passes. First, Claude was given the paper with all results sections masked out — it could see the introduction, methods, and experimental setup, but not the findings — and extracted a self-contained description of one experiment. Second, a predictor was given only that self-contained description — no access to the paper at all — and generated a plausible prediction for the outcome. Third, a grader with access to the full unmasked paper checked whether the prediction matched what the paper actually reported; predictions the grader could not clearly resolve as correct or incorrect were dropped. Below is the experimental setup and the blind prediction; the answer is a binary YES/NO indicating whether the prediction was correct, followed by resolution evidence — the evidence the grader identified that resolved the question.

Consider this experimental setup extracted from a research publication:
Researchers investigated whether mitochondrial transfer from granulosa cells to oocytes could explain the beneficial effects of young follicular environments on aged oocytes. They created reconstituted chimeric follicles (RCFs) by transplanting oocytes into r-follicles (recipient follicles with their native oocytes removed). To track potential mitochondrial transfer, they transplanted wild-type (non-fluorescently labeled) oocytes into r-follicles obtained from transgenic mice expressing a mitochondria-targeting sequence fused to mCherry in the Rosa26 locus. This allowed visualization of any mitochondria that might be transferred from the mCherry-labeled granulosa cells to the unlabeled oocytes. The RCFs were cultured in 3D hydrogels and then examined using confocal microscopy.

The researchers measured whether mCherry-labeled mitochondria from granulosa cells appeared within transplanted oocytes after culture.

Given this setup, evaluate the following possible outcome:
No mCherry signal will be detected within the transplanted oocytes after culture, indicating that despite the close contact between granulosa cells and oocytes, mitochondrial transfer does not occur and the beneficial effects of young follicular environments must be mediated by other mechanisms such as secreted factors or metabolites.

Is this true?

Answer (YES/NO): YES